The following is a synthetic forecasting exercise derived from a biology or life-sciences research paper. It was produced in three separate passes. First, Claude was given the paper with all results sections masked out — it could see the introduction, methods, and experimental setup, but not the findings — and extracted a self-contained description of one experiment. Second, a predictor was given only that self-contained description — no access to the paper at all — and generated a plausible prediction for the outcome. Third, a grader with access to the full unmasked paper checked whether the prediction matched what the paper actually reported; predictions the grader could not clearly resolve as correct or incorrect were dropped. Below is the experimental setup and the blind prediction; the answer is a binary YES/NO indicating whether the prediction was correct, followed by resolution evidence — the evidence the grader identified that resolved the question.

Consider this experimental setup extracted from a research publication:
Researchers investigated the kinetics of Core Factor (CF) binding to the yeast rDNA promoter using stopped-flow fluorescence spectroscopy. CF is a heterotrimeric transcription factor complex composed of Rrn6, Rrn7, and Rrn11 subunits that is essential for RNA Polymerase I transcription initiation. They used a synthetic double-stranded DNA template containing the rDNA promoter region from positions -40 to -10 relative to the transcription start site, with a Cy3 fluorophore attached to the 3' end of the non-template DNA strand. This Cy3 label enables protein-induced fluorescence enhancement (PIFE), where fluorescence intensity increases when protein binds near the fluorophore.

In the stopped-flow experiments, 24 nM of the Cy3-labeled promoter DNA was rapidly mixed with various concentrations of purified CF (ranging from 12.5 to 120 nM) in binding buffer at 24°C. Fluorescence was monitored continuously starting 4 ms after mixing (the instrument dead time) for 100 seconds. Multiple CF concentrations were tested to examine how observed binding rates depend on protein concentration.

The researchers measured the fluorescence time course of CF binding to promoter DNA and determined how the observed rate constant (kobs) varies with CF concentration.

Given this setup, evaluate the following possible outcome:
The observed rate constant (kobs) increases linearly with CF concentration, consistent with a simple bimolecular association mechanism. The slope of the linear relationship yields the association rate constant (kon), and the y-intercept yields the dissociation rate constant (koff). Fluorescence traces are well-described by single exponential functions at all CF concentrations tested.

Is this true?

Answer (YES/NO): NO